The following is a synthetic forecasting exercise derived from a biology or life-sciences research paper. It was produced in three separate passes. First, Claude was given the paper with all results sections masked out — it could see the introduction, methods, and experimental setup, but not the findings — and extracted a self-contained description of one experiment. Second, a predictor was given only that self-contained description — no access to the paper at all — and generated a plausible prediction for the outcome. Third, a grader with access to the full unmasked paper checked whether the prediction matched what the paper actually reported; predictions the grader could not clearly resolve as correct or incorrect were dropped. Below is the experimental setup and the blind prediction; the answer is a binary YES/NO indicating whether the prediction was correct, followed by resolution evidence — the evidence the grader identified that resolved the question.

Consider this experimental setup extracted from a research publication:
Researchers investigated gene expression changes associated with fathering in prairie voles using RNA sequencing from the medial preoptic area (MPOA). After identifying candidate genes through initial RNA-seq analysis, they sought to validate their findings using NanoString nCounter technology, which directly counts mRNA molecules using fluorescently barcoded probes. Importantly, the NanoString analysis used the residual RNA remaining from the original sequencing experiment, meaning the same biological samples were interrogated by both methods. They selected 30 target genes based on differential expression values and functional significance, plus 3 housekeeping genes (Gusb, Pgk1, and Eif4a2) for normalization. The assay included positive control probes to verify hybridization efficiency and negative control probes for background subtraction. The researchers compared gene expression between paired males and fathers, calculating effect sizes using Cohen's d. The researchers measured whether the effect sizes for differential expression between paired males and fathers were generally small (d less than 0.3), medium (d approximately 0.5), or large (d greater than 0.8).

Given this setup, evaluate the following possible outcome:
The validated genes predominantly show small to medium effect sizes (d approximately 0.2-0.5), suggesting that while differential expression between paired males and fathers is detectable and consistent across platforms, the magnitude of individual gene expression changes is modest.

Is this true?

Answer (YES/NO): NO